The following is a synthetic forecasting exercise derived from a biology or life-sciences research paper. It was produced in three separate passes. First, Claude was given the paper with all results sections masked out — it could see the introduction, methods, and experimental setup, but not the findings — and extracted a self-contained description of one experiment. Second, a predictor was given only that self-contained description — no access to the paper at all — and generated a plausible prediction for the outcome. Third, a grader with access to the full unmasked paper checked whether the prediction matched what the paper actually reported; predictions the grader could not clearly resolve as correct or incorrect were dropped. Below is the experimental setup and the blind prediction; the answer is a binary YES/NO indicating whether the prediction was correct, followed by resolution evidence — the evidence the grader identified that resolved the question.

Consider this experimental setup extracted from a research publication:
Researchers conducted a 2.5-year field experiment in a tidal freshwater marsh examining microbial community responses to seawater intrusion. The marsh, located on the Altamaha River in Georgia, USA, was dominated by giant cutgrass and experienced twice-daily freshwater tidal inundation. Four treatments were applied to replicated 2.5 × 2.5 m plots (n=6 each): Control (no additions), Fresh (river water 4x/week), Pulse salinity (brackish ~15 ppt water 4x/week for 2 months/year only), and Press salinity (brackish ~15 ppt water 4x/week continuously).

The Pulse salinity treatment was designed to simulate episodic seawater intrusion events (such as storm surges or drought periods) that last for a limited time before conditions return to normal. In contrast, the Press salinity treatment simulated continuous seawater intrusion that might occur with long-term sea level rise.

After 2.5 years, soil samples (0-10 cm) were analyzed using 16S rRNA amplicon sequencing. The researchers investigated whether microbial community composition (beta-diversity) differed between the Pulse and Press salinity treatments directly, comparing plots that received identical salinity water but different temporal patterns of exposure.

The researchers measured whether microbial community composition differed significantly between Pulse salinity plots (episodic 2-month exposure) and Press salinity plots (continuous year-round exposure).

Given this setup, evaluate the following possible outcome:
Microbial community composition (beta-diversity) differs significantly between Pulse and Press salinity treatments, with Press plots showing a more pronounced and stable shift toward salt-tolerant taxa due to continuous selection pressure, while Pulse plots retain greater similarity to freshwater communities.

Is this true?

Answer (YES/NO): YES